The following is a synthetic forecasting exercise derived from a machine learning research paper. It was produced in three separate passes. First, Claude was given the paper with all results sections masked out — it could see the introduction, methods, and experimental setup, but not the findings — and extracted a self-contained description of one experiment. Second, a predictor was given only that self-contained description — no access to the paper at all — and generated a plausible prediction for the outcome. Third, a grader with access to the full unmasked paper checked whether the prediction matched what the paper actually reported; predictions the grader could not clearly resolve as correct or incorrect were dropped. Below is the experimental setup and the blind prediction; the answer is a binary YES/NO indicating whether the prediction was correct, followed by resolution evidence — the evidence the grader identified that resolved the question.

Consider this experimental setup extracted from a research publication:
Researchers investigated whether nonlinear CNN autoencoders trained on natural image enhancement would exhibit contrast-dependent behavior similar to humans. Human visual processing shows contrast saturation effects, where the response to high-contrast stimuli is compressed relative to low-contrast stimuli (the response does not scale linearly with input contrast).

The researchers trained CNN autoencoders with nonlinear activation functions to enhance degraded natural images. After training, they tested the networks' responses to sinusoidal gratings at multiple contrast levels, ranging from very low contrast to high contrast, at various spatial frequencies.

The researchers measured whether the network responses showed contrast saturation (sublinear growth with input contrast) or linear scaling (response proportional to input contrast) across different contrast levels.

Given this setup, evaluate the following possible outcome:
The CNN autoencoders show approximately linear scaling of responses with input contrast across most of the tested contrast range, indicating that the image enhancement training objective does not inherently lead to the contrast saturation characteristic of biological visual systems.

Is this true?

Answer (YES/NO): NO